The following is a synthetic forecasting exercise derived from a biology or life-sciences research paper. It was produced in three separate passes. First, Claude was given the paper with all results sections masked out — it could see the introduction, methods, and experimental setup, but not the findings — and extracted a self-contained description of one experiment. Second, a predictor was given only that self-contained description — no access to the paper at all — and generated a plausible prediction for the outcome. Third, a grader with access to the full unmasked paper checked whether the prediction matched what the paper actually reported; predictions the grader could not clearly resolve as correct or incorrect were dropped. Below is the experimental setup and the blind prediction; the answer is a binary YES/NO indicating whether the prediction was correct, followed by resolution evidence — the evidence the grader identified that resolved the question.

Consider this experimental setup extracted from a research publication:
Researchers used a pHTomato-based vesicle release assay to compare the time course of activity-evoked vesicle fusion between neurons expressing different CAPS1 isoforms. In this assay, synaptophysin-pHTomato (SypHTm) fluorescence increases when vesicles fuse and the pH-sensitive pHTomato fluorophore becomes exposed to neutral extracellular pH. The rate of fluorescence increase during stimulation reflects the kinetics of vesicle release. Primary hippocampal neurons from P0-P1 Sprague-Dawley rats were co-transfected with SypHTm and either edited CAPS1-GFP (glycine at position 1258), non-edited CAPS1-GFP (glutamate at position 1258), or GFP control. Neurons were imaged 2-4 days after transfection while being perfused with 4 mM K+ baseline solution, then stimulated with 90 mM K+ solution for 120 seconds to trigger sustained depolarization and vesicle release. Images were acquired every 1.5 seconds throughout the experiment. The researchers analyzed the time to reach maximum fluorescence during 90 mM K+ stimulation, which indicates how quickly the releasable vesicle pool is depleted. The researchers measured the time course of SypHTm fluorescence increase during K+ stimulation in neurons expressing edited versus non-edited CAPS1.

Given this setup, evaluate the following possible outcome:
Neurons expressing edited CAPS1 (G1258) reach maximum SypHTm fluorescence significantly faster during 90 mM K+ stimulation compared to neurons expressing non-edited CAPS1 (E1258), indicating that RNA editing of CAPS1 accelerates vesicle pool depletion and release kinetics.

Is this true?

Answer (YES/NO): YES